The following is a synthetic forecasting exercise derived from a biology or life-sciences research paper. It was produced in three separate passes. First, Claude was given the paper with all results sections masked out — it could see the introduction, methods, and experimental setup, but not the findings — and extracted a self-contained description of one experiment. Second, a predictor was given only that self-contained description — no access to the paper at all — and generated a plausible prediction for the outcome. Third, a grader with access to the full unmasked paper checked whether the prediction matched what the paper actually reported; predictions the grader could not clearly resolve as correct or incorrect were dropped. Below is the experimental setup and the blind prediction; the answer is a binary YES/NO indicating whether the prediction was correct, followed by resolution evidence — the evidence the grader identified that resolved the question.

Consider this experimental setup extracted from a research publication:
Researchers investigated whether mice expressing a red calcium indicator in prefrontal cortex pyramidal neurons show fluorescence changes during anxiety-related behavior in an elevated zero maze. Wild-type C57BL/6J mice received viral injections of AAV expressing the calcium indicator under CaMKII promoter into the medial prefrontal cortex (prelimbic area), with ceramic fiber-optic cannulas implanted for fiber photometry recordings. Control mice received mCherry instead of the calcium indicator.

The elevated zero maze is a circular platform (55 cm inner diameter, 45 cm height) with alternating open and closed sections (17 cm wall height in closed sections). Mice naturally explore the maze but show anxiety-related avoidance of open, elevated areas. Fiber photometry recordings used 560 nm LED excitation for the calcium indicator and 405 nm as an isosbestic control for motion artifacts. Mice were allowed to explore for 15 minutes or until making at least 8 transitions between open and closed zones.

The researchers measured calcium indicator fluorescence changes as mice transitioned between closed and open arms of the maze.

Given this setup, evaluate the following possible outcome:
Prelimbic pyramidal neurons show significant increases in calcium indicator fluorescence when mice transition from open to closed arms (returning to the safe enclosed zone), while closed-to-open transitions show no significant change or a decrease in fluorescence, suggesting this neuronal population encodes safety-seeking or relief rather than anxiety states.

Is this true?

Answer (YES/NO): NO